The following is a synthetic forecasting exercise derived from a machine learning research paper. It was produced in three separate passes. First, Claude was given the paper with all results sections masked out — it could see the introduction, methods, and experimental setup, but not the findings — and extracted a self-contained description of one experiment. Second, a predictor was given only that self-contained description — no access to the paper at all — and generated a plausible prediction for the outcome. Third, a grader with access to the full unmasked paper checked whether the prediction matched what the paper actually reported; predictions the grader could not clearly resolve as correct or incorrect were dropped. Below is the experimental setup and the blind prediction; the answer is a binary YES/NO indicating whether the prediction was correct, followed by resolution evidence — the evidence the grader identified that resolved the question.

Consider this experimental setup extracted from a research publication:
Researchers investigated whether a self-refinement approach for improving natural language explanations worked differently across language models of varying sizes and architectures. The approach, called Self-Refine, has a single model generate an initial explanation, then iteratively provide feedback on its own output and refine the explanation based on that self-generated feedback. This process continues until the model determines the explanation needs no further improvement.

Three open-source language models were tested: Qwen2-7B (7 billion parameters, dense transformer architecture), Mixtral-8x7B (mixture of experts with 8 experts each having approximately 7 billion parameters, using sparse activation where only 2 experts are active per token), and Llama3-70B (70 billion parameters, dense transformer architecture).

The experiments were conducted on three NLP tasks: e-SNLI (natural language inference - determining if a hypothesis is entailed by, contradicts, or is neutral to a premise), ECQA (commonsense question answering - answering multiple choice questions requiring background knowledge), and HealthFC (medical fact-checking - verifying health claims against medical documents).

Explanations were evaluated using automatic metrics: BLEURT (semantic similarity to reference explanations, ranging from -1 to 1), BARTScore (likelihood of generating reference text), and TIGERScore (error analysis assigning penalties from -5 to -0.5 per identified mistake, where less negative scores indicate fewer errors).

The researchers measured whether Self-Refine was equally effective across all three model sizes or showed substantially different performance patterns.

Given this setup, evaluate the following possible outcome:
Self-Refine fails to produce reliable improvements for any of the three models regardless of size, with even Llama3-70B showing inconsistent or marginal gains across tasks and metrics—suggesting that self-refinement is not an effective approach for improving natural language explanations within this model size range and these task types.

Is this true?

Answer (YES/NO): YES